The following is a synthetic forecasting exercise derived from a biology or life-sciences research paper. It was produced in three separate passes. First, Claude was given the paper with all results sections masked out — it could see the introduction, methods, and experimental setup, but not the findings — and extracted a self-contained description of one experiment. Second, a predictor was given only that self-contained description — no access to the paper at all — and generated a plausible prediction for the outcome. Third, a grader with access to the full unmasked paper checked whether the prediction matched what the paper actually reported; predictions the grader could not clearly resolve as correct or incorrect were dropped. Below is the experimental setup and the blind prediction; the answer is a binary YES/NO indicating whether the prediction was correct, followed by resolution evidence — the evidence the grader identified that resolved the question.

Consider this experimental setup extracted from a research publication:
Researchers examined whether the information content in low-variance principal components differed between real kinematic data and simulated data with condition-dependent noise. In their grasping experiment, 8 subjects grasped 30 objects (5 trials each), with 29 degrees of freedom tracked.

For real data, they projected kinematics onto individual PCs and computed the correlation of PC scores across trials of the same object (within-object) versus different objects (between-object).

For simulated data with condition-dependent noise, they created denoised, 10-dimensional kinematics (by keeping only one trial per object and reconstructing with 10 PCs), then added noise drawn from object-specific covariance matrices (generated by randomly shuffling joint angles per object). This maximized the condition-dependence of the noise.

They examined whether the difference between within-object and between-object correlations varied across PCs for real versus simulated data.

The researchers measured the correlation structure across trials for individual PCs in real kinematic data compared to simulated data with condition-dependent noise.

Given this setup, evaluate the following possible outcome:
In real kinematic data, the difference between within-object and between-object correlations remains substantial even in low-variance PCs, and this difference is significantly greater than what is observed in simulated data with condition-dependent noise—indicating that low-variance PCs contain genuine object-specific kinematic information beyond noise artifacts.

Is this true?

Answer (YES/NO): YES